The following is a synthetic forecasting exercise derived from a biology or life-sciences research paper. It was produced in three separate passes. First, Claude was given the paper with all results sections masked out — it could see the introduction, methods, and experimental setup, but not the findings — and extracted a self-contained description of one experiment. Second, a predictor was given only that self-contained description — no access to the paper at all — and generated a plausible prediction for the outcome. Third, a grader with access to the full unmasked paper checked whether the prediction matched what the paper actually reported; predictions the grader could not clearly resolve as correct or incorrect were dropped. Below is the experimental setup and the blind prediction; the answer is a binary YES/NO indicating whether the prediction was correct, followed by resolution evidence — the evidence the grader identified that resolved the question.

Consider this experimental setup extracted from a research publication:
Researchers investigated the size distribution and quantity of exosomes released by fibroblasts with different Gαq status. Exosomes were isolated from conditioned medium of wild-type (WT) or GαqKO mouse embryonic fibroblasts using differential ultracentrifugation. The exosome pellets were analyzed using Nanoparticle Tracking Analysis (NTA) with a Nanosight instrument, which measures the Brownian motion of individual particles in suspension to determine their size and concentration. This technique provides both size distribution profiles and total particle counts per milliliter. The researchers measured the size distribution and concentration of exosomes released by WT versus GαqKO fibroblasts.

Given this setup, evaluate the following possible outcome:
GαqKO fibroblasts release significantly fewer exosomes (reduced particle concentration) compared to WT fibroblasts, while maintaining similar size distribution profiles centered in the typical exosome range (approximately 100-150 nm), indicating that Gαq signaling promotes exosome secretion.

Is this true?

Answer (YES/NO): NO